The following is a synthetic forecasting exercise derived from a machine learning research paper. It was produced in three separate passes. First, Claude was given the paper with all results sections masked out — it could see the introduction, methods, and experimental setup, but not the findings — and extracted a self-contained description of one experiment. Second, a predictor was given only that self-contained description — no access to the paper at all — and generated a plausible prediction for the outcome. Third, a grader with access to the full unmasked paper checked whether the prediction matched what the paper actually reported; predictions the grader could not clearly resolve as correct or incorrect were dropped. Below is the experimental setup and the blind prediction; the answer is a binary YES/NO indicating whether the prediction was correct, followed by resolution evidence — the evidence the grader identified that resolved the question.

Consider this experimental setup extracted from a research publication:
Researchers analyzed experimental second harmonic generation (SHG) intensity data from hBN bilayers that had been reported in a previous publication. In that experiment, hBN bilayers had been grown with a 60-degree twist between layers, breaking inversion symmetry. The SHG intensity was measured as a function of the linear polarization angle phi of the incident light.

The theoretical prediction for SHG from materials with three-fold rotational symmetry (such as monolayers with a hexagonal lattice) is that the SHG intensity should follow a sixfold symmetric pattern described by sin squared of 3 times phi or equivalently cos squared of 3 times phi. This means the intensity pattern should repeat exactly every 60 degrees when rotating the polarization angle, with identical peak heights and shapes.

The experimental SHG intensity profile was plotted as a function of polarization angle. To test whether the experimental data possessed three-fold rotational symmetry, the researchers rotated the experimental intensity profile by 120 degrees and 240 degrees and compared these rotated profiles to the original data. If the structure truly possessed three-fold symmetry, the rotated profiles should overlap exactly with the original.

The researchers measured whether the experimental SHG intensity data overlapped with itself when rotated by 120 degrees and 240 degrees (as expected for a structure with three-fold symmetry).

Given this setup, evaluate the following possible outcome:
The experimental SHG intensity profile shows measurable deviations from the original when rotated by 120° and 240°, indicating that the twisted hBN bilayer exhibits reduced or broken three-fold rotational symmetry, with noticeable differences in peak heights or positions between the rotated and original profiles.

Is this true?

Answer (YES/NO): YES